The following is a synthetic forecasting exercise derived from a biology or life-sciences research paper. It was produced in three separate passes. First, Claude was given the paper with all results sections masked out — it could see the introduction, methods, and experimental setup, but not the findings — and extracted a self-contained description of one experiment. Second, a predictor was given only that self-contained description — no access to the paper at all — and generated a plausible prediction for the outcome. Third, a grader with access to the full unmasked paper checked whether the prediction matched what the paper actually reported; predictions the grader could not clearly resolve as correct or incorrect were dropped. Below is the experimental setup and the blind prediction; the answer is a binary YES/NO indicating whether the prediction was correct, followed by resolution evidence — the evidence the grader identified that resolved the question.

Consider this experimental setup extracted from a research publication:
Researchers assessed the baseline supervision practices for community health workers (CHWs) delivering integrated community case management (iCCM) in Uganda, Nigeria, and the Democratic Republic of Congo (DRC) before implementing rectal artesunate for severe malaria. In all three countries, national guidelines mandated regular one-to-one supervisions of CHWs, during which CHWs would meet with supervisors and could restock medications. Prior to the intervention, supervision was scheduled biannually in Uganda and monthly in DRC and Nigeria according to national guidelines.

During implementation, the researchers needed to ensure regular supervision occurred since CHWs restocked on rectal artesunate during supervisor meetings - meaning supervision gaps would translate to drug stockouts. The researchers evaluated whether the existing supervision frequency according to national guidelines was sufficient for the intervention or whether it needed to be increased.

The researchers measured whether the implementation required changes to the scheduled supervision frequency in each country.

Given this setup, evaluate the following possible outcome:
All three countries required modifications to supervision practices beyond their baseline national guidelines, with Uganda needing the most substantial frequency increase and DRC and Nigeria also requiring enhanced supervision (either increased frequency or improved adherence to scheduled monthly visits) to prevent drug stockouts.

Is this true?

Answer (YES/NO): NO